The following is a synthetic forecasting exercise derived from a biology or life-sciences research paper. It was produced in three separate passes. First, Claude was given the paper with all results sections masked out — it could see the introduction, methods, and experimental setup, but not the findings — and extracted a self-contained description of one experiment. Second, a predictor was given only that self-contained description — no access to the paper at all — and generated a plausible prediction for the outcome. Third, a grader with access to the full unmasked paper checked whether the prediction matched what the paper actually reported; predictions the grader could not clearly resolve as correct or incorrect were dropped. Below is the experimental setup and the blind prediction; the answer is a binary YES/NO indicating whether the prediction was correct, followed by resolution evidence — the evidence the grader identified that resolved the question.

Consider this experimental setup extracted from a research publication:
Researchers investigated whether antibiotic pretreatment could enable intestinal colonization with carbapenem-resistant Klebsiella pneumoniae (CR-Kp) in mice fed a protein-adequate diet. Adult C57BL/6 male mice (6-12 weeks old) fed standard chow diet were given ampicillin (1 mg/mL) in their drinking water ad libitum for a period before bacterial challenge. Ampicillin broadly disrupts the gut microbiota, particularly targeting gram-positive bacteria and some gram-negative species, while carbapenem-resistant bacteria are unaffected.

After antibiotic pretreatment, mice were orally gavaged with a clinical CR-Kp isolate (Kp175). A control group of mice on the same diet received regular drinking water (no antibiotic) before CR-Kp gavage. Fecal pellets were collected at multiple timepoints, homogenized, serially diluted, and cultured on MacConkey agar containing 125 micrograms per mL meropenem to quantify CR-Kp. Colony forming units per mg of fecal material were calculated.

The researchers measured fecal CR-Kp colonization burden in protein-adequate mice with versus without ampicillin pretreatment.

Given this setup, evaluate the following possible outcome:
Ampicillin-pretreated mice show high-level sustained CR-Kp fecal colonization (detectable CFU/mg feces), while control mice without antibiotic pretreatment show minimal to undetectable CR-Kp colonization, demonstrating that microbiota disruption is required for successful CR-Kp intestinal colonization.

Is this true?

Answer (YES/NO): NO